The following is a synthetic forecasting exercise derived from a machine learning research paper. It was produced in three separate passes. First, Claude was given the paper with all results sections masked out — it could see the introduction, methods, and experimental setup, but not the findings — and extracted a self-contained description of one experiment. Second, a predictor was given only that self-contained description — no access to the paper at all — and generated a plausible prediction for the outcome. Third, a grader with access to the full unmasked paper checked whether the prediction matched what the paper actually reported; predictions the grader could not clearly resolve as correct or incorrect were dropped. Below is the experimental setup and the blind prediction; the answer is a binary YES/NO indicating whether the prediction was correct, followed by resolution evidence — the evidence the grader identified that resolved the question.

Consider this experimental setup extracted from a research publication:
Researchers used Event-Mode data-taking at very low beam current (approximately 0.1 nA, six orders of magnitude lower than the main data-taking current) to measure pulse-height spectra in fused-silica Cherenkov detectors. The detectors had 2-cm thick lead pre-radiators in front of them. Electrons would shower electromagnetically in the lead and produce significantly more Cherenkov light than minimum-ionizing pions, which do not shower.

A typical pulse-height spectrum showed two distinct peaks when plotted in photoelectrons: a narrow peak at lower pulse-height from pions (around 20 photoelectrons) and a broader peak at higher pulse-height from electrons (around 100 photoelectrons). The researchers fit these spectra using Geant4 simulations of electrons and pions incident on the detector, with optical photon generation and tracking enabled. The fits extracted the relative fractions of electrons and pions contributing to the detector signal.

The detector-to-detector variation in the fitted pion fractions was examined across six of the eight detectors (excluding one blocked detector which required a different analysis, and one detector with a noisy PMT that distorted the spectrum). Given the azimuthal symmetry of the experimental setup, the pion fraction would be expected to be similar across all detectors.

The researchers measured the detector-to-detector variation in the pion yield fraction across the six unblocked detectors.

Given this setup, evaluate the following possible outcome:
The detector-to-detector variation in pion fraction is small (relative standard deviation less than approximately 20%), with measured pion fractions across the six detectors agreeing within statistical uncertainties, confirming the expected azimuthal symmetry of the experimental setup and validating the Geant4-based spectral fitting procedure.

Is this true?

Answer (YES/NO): NO